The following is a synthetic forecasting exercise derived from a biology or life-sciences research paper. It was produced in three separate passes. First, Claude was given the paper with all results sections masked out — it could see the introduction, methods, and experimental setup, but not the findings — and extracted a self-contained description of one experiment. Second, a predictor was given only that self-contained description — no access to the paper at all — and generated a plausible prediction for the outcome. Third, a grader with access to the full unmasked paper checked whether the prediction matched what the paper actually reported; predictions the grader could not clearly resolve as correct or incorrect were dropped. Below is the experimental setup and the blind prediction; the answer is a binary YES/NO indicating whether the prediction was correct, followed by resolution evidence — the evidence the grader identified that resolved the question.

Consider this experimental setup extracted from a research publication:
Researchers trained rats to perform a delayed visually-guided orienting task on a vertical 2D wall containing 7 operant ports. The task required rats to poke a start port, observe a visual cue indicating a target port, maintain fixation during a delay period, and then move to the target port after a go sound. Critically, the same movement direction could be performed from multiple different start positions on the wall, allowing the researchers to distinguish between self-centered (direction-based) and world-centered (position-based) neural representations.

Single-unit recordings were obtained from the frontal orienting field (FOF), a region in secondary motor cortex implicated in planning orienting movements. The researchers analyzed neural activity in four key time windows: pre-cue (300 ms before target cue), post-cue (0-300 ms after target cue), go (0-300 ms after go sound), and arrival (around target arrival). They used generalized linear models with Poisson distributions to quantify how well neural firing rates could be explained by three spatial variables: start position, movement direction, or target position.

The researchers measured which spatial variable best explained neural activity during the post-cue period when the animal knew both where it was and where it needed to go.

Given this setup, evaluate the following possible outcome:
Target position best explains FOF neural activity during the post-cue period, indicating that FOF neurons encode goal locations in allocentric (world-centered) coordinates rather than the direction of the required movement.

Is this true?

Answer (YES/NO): NO